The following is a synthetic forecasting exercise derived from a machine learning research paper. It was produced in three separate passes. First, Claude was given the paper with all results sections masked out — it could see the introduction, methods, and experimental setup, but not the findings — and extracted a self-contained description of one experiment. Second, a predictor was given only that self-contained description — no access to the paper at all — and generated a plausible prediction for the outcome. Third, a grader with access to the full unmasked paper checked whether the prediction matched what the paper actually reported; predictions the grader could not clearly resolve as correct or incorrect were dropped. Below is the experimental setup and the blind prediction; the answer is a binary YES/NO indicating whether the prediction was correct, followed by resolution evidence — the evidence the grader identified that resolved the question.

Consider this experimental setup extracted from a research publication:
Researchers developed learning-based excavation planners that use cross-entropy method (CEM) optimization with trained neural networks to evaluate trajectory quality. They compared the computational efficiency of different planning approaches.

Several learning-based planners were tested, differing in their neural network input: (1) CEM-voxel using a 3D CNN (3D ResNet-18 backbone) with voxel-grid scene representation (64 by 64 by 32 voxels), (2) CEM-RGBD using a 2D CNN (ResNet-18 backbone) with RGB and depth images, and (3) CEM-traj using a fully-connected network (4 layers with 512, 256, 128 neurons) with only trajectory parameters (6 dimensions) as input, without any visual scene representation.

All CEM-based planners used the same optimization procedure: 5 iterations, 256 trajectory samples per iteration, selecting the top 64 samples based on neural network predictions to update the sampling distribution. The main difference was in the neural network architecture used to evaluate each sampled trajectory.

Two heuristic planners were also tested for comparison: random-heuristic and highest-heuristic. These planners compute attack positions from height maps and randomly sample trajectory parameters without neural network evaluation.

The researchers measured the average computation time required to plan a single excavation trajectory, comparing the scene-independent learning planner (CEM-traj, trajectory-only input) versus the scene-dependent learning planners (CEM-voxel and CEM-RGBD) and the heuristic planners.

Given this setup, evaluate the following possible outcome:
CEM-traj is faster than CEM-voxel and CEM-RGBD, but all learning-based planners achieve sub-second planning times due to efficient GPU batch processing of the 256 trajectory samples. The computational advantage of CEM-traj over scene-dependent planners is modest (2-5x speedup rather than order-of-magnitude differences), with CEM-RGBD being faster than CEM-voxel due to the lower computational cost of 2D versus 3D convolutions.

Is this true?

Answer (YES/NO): NO